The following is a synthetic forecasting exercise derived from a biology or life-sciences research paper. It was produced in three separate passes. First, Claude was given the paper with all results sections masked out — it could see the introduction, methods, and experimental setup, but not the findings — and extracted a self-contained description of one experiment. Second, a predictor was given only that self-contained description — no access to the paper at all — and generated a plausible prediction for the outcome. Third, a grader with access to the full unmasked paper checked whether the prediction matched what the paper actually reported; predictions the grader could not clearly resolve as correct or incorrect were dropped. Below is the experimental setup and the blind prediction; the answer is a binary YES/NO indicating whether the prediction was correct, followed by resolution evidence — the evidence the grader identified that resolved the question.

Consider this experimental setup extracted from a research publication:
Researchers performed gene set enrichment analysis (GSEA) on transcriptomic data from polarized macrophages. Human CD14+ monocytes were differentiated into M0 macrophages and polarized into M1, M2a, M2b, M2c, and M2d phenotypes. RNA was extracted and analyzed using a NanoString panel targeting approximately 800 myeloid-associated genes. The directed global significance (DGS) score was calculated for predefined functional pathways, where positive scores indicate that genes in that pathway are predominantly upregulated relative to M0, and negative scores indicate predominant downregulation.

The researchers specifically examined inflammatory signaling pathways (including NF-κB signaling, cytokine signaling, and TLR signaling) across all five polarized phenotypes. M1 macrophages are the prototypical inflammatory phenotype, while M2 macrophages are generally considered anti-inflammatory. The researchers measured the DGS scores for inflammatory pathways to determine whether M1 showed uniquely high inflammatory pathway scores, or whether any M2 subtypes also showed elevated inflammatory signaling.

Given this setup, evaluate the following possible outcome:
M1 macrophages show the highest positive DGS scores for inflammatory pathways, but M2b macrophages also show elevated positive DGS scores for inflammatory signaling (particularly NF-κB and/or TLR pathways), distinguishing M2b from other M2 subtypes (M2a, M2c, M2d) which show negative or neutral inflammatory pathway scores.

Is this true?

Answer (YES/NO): NO